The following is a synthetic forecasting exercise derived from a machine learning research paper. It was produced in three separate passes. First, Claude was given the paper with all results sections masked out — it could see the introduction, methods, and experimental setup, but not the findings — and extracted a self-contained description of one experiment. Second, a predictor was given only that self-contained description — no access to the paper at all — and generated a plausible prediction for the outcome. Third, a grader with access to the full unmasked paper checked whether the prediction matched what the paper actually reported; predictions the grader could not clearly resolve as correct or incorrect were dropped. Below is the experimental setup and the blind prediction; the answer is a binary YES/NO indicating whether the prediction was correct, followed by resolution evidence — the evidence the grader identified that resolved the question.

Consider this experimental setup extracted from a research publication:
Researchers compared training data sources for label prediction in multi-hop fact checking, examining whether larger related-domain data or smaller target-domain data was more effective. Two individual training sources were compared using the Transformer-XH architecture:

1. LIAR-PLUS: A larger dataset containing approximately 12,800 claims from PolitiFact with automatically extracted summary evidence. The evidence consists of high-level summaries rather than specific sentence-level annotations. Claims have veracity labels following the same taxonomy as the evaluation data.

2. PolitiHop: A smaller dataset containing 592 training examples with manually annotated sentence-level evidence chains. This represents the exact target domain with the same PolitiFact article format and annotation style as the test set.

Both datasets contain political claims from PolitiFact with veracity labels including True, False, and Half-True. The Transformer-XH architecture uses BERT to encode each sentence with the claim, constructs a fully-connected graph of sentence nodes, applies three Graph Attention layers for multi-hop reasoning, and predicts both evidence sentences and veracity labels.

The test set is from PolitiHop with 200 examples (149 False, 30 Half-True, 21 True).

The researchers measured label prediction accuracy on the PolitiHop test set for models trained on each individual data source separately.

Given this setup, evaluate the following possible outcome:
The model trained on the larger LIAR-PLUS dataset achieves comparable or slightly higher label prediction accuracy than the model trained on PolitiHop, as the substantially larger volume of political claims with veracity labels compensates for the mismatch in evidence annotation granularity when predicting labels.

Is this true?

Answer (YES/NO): YES